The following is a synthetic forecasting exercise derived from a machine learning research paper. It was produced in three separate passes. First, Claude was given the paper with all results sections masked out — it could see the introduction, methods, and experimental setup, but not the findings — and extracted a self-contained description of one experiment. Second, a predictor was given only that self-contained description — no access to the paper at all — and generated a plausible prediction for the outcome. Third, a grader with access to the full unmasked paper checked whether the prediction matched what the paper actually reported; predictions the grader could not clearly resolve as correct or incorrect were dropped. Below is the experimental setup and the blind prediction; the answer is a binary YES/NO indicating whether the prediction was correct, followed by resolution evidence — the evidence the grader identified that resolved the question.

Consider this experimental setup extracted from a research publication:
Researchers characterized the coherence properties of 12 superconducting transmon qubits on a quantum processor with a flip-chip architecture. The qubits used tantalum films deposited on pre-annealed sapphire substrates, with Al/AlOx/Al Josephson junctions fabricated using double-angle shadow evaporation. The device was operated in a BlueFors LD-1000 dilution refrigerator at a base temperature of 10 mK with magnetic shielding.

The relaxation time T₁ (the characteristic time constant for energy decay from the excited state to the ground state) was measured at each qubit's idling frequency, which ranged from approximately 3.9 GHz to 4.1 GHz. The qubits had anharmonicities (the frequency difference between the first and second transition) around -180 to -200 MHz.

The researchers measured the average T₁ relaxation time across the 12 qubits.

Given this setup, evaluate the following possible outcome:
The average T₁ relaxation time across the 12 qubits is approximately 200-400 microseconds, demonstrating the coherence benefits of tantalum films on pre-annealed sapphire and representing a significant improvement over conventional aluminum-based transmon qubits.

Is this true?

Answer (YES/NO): NO